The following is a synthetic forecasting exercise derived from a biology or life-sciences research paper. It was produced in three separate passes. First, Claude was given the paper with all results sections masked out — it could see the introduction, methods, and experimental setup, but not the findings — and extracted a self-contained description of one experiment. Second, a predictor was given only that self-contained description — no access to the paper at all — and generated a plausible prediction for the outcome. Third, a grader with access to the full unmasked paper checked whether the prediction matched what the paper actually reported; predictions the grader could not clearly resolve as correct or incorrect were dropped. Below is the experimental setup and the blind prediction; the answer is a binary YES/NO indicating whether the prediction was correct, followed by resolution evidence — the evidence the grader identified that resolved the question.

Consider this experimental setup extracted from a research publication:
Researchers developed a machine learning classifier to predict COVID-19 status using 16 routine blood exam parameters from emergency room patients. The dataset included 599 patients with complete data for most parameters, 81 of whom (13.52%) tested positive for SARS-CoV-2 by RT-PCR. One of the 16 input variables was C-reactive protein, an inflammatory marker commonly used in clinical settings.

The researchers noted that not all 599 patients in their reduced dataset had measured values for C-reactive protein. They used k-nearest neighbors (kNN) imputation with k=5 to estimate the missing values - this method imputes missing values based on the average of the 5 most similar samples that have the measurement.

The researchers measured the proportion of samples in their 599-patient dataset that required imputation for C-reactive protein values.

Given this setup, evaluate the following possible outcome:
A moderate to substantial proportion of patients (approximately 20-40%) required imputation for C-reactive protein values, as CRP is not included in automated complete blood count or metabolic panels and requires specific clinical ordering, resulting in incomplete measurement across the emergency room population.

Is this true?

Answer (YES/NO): NO